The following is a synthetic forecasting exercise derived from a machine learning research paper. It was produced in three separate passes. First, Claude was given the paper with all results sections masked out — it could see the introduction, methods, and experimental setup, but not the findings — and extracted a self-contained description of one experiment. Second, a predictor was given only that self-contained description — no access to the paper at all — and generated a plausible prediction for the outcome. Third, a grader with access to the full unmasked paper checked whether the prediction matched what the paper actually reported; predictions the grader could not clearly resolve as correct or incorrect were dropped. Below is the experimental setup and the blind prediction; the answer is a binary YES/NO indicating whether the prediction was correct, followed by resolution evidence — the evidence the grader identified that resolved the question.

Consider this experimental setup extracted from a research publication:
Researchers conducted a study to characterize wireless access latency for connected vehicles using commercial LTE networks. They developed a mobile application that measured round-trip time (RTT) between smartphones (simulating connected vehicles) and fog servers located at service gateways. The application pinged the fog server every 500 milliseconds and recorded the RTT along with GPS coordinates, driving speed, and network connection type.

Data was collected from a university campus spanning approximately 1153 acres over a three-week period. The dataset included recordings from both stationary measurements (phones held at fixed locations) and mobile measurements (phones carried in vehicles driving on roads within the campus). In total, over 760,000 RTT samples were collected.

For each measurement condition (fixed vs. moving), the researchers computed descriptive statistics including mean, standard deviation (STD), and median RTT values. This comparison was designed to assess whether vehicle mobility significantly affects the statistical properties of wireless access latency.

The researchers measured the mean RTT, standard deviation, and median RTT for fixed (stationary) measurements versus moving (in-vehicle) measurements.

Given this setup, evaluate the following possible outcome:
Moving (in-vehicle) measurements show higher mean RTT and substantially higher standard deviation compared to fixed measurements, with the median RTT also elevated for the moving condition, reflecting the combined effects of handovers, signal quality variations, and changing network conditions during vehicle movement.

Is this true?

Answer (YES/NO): NO